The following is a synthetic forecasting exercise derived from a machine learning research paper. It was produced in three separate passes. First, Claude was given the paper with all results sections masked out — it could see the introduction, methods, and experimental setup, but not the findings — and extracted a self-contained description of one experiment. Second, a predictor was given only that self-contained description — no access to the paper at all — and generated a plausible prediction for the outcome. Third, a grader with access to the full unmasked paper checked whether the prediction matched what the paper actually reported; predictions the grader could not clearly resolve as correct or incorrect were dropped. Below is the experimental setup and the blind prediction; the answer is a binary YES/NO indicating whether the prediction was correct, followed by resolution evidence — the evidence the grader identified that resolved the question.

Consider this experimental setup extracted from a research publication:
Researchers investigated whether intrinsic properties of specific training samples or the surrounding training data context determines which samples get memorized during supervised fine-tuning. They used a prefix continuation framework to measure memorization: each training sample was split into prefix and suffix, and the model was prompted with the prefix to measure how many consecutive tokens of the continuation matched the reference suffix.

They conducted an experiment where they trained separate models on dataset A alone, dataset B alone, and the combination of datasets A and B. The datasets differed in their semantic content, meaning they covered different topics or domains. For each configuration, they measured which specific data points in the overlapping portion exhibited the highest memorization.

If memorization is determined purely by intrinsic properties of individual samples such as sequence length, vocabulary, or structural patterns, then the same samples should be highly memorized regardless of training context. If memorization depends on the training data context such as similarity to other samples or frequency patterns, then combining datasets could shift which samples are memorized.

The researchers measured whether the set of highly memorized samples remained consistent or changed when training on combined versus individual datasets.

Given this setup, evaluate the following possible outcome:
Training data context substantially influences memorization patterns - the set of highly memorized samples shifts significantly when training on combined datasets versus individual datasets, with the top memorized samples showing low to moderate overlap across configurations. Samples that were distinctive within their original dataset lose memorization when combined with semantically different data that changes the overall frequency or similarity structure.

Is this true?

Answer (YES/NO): NO